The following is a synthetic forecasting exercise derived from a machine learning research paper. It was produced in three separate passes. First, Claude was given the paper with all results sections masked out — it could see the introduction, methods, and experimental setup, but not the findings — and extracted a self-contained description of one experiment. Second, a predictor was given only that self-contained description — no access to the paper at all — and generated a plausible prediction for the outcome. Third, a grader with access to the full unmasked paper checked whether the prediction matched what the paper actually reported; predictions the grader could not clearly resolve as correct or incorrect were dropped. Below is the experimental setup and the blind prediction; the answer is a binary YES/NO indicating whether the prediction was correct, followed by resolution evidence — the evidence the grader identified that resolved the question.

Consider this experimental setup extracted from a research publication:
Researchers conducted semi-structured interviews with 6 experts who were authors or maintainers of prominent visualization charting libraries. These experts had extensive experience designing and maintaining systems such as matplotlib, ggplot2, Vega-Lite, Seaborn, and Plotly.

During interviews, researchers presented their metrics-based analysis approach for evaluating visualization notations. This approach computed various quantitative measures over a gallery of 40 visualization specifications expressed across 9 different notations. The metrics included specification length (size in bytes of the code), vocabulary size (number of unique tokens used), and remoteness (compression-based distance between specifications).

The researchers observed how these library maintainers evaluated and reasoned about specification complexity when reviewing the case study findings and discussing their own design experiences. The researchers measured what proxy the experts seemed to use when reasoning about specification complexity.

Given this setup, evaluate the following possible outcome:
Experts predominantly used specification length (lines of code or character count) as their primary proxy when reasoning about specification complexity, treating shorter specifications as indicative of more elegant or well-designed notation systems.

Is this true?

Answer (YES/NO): NO